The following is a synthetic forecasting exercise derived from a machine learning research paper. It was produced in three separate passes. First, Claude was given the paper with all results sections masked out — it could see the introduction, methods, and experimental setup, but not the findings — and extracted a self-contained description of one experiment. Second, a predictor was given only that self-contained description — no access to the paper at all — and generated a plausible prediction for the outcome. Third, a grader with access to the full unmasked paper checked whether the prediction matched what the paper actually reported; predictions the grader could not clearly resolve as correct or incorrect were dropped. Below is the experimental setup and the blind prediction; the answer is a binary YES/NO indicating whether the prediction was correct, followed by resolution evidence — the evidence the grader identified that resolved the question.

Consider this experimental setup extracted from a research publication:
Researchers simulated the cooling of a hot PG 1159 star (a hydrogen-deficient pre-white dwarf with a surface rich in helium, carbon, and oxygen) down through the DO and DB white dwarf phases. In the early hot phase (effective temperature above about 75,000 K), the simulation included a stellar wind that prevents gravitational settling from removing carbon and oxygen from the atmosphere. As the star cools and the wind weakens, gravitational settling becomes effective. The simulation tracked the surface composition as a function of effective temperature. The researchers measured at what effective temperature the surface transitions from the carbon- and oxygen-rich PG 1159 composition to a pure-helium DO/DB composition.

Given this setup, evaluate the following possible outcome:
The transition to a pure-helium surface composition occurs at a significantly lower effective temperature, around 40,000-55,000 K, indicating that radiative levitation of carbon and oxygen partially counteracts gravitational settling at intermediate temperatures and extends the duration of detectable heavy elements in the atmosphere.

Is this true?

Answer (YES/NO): NO